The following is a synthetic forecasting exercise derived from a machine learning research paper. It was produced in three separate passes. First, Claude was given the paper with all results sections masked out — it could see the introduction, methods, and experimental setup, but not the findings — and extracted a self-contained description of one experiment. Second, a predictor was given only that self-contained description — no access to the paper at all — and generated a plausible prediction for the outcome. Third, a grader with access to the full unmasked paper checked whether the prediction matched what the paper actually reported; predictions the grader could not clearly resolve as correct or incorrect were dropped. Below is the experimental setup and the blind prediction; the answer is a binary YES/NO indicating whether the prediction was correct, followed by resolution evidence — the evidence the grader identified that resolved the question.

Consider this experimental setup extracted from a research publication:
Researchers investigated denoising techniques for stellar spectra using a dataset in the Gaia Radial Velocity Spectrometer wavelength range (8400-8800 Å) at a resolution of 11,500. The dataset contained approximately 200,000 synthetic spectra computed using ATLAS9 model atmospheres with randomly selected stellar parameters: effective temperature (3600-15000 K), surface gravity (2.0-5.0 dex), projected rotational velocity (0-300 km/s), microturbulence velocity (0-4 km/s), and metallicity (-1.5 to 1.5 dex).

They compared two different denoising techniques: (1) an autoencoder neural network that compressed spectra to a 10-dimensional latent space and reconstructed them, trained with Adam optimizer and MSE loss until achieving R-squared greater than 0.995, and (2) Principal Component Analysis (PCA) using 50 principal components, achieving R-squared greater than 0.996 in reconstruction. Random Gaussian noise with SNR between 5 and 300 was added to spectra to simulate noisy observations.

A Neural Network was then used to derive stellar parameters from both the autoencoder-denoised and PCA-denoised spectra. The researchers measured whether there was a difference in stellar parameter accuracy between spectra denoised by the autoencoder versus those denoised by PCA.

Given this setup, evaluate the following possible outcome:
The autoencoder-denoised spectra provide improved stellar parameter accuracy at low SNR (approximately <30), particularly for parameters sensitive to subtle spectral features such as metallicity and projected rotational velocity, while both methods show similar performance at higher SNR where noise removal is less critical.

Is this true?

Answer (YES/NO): NO